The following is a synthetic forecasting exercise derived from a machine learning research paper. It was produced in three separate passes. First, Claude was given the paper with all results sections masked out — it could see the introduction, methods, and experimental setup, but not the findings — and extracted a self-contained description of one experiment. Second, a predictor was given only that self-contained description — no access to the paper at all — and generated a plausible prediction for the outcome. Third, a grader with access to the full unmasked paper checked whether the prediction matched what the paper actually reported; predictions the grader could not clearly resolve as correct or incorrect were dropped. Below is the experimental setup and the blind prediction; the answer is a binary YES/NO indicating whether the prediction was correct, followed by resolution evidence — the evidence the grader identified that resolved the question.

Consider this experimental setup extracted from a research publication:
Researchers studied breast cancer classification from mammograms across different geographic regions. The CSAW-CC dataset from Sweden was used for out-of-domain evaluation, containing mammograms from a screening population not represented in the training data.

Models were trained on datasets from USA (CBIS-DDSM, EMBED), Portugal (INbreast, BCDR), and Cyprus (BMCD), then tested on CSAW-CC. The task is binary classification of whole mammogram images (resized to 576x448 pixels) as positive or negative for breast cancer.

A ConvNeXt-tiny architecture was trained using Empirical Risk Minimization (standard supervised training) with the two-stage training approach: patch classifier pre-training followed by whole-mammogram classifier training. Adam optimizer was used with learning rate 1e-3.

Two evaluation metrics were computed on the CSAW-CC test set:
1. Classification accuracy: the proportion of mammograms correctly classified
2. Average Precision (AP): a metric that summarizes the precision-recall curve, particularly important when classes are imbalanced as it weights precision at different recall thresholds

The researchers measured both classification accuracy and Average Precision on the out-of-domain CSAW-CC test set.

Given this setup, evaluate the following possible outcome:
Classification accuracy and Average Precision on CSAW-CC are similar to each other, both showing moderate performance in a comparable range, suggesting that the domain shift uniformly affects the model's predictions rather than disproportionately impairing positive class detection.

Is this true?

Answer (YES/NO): NO